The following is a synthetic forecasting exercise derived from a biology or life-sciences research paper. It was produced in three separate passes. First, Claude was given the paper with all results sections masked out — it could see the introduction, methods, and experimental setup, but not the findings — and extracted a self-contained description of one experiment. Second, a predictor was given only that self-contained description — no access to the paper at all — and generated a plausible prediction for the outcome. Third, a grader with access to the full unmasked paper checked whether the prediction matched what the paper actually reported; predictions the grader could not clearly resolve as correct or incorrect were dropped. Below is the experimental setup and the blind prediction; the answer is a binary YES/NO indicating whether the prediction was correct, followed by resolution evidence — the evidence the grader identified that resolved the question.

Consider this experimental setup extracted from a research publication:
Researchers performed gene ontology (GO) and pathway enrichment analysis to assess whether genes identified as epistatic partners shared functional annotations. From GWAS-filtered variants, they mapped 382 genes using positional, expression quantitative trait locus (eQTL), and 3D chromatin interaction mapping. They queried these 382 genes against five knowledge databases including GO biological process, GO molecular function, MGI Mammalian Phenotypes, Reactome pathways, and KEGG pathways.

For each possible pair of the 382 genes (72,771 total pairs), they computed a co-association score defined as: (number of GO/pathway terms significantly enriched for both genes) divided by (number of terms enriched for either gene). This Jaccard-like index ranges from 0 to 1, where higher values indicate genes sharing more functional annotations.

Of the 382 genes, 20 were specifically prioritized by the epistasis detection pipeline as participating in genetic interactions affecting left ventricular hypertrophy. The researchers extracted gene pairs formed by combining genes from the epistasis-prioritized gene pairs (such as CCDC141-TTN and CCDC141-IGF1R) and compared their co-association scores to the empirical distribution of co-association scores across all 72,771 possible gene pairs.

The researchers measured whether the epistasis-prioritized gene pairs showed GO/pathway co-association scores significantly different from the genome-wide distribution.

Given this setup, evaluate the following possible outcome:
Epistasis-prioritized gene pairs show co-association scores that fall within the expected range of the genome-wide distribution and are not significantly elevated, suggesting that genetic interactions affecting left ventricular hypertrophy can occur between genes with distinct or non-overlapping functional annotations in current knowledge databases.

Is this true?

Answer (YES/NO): NO